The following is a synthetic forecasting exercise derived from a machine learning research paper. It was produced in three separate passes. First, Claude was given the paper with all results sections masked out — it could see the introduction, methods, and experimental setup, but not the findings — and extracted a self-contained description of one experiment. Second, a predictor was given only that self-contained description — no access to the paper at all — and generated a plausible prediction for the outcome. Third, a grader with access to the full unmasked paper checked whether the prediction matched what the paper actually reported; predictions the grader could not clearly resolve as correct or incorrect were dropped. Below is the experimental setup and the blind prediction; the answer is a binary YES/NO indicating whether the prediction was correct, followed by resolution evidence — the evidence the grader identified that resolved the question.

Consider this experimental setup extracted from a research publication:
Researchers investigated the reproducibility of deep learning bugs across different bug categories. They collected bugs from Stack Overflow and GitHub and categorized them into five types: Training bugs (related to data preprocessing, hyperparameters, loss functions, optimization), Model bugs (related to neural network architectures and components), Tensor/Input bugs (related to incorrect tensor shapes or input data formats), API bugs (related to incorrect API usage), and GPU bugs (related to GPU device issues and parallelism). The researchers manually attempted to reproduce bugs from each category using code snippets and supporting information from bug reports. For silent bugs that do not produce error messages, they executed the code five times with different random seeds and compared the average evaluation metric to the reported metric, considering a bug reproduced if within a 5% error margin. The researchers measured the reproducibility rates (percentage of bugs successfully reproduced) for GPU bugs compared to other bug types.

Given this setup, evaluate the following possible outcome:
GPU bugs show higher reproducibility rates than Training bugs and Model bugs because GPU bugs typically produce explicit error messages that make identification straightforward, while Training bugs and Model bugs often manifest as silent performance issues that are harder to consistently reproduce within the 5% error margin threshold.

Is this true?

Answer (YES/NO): NO